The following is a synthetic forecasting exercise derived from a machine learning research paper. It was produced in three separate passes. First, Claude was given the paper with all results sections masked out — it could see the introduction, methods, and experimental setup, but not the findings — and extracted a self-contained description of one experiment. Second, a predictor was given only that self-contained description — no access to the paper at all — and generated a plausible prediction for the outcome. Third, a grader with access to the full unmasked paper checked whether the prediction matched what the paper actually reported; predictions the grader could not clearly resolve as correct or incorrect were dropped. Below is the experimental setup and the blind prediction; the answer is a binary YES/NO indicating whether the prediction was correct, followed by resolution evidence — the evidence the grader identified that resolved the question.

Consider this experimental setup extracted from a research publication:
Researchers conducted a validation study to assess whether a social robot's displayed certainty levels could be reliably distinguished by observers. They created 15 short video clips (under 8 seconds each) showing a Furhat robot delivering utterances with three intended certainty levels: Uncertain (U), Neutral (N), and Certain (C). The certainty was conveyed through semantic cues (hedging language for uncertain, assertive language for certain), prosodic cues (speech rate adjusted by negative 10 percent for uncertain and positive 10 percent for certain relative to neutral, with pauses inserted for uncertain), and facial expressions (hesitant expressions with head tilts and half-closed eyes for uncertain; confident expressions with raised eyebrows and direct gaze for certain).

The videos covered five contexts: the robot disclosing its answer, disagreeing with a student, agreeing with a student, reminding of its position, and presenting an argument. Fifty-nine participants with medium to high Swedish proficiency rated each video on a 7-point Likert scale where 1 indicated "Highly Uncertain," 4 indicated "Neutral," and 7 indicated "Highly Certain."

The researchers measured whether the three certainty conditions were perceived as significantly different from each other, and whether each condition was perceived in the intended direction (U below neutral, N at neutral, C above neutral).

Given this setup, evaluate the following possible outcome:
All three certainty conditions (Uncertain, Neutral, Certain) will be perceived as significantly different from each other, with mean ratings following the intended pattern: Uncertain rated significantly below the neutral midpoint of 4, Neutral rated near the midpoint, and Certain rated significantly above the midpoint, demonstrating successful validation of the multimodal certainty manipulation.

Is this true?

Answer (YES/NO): YES